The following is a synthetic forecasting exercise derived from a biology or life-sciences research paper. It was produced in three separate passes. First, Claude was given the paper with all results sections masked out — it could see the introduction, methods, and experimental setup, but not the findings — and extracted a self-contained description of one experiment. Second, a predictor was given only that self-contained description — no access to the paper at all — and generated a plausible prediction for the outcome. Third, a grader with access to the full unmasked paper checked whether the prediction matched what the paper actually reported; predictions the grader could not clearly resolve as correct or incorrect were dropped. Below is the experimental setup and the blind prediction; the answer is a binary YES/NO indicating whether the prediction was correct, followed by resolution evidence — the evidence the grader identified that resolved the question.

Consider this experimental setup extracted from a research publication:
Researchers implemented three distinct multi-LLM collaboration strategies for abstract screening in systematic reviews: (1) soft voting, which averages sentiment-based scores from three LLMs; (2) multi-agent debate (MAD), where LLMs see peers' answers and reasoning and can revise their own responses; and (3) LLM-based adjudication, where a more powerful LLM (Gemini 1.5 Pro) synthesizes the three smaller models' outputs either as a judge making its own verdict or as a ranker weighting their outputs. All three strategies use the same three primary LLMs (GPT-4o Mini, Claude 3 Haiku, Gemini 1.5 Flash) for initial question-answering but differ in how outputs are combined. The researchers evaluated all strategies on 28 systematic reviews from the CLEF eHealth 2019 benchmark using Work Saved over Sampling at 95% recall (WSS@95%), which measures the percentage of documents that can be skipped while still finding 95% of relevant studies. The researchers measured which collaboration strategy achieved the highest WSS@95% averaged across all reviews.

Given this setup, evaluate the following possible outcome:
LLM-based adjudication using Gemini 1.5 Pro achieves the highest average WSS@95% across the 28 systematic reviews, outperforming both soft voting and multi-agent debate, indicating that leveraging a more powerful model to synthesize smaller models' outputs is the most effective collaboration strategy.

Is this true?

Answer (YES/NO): NO